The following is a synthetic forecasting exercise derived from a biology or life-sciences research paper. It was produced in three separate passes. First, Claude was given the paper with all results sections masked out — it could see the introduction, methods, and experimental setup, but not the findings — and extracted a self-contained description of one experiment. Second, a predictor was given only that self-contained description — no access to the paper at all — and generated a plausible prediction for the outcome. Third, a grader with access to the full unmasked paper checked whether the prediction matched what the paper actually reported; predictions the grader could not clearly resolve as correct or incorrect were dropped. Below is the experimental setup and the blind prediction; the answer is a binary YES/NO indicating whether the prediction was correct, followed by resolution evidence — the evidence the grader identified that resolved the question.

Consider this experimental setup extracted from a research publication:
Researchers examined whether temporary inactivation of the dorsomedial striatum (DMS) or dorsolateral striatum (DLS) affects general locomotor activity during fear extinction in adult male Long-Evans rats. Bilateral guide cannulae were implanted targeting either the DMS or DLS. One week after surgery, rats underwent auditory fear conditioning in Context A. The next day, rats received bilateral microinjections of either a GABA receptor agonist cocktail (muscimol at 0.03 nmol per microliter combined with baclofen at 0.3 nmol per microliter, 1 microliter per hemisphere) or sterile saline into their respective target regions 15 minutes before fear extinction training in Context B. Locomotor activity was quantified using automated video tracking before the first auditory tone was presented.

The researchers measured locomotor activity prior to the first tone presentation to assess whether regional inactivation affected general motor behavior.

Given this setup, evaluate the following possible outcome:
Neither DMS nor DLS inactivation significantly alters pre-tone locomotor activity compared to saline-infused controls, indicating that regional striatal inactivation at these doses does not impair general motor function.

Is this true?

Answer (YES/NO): YES